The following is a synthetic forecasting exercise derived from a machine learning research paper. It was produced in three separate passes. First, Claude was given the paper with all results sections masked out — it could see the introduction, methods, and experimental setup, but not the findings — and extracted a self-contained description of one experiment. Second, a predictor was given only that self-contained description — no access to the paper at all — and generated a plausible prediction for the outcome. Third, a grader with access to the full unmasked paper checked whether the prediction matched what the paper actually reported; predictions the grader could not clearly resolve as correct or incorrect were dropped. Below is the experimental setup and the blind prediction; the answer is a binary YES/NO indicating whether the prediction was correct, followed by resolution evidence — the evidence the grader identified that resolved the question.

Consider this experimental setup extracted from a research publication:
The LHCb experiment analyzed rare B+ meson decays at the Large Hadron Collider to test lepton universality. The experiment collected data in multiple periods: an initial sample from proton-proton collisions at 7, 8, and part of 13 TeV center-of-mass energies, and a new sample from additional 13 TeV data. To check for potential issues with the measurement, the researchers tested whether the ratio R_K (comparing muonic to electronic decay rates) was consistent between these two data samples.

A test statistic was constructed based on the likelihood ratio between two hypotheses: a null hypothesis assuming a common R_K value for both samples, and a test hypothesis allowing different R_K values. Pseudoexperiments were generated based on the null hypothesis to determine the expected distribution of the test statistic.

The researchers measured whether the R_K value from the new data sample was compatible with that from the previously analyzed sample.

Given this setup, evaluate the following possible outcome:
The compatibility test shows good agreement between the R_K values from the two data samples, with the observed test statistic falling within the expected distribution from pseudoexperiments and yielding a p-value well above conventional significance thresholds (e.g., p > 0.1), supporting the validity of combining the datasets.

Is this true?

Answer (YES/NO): YES